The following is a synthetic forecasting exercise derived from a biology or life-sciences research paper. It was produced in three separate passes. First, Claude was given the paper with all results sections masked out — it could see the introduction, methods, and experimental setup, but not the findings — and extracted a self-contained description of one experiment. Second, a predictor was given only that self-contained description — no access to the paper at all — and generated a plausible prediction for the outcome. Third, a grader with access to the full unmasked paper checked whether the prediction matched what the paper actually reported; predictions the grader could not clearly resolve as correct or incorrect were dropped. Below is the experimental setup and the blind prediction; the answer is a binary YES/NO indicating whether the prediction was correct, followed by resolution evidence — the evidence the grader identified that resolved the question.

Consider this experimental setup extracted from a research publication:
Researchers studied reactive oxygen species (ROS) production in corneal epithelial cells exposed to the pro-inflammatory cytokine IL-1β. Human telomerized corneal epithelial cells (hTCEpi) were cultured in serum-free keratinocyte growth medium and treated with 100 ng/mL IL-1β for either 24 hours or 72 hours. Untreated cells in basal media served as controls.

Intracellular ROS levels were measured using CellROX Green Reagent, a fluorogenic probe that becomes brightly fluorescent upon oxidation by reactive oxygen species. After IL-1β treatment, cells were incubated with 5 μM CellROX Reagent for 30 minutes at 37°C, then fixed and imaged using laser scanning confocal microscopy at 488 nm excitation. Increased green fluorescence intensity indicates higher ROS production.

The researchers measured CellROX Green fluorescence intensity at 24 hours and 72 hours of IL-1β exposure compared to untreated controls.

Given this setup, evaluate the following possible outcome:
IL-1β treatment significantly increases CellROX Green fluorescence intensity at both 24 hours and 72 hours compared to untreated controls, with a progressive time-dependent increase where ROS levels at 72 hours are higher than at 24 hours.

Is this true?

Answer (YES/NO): YES